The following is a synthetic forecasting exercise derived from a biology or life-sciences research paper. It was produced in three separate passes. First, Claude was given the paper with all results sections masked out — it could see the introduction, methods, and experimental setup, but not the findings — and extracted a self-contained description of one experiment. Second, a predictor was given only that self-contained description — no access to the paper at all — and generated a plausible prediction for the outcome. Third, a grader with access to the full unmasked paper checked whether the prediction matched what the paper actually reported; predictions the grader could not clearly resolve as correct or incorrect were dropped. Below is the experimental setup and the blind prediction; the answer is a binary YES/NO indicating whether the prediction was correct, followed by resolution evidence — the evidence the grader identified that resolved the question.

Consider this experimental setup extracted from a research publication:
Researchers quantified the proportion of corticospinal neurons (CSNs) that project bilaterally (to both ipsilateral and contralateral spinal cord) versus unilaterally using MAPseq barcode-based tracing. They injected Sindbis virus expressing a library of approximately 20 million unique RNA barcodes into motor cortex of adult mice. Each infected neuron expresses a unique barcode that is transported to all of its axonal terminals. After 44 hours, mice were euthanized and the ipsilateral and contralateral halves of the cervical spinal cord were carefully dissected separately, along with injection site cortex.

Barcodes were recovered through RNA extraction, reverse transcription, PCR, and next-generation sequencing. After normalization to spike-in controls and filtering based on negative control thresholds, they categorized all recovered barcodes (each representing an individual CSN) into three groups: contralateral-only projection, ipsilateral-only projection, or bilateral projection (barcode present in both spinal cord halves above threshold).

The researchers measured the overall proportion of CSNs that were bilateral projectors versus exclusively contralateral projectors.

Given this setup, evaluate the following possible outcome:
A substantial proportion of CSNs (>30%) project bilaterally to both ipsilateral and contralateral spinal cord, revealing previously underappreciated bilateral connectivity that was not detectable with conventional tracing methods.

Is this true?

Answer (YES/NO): NO